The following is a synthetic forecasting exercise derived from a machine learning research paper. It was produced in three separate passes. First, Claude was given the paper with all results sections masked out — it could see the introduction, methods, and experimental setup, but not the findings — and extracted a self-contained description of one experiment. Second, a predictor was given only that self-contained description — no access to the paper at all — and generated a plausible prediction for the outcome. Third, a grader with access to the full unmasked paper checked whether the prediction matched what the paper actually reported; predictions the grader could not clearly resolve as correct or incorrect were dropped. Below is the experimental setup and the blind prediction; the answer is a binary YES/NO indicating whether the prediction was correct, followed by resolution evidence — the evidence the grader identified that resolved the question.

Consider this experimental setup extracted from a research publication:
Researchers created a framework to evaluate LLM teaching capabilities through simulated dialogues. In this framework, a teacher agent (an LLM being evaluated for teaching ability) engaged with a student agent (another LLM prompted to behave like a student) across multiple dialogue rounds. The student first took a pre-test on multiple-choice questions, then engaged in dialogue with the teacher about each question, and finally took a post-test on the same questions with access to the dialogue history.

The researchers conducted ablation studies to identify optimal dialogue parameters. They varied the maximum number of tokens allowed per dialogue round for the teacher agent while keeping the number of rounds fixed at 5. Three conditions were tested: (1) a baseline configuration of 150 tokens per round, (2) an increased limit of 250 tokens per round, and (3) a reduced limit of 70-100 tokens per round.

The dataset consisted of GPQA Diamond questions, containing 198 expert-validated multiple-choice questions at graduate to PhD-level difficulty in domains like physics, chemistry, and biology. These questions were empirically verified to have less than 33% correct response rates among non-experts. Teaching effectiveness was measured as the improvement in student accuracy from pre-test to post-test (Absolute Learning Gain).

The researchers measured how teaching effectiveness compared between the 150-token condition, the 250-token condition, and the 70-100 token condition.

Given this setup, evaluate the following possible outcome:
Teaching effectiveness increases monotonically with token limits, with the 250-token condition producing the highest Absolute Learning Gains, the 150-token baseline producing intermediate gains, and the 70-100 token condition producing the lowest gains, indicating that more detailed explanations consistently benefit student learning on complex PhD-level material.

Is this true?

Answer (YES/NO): NO